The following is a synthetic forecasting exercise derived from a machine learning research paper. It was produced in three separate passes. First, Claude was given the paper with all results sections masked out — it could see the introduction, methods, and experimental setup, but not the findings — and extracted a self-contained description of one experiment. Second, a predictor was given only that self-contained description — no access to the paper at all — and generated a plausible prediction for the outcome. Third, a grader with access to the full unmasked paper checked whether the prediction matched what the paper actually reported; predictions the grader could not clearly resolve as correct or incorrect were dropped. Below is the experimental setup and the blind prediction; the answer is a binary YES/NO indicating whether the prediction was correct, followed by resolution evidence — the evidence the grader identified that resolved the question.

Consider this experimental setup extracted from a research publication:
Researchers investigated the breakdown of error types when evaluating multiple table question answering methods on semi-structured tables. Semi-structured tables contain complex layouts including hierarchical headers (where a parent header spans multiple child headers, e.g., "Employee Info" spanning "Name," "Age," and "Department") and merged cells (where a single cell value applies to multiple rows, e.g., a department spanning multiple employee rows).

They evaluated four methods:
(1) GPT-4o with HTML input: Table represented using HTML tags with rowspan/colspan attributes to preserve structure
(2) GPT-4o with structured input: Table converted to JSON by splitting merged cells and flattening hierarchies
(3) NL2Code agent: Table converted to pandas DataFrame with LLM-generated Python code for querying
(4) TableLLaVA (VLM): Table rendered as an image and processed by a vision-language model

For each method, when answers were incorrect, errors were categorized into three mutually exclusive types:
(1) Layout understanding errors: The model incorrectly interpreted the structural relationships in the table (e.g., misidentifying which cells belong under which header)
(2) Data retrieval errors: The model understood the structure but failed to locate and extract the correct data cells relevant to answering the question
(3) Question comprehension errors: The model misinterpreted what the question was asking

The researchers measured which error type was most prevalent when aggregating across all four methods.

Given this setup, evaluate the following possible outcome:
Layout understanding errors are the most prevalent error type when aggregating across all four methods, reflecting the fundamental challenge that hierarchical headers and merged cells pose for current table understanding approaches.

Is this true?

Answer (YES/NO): NO